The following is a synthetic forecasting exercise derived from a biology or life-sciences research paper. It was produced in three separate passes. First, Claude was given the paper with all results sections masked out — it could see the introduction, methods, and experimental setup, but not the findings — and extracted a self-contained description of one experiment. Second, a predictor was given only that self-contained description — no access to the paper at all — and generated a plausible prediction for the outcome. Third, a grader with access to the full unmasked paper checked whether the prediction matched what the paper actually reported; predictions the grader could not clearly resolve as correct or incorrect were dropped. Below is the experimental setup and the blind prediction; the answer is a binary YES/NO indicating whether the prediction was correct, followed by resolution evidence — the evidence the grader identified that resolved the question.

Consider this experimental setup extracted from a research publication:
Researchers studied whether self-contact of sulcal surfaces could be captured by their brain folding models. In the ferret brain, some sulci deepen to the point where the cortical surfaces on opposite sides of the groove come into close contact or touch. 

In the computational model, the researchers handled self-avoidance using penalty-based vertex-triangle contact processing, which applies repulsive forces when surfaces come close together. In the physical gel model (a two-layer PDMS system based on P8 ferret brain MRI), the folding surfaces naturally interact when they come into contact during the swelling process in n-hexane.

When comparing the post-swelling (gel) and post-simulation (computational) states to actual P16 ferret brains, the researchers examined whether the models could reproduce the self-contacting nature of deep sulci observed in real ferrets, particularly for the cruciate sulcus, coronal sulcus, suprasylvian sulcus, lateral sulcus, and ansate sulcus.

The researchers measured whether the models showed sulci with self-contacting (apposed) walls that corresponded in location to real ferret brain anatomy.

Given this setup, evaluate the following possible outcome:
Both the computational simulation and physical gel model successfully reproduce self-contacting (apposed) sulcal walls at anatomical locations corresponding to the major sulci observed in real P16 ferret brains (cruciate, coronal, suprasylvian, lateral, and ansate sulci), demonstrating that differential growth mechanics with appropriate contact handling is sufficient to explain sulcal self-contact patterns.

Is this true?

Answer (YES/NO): YES